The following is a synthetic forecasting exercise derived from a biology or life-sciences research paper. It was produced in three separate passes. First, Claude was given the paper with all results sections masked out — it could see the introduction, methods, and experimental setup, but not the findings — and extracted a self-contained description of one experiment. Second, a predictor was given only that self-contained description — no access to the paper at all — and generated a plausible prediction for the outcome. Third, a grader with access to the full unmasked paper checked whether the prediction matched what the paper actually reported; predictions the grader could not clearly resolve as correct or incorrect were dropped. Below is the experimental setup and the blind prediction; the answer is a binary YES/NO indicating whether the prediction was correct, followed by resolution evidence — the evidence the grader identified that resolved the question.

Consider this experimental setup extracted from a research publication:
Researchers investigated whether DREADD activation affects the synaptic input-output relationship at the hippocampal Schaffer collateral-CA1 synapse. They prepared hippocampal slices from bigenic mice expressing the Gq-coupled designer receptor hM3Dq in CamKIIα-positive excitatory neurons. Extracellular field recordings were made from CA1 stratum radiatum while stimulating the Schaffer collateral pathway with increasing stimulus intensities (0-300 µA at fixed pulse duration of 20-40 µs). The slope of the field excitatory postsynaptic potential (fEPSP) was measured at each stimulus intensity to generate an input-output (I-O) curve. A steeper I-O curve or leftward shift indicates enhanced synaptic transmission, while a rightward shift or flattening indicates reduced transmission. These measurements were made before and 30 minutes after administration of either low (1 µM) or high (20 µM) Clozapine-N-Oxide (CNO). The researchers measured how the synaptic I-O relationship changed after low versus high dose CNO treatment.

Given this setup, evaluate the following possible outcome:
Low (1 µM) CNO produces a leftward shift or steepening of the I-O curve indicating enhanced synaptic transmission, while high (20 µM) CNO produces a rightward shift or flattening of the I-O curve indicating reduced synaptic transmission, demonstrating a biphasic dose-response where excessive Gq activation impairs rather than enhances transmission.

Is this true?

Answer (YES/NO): NO